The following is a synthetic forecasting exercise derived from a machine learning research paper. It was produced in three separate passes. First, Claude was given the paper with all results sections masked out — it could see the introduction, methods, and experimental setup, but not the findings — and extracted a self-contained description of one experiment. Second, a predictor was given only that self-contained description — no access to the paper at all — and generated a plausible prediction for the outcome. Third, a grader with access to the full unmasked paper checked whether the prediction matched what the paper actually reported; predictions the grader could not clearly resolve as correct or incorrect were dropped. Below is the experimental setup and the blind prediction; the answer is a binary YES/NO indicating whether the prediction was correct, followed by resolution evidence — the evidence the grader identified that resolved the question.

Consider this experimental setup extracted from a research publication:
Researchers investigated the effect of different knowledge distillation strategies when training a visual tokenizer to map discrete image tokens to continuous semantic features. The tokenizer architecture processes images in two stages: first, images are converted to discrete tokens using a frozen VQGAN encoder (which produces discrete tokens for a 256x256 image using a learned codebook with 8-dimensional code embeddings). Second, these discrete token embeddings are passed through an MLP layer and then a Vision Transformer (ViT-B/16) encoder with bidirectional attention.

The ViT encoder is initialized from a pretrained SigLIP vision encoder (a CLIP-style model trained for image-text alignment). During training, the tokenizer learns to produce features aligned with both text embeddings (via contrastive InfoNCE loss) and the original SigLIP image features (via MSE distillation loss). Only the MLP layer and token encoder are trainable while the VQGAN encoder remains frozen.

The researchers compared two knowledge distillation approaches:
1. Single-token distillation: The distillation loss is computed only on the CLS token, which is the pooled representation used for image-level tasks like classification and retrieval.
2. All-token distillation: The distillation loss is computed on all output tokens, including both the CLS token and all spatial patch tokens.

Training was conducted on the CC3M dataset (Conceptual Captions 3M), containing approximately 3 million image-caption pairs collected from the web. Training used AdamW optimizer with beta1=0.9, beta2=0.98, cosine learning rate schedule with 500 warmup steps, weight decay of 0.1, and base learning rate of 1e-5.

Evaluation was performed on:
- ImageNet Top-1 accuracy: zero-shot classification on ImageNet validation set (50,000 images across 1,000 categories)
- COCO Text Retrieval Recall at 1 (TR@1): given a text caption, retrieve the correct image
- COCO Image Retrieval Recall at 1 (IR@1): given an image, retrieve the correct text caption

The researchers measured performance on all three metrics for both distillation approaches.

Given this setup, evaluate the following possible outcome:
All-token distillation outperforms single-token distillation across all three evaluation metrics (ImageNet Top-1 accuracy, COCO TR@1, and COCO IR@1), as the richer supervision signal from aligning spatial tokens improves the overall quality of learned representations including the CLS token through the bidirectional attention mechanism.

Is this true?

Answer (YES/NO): YES